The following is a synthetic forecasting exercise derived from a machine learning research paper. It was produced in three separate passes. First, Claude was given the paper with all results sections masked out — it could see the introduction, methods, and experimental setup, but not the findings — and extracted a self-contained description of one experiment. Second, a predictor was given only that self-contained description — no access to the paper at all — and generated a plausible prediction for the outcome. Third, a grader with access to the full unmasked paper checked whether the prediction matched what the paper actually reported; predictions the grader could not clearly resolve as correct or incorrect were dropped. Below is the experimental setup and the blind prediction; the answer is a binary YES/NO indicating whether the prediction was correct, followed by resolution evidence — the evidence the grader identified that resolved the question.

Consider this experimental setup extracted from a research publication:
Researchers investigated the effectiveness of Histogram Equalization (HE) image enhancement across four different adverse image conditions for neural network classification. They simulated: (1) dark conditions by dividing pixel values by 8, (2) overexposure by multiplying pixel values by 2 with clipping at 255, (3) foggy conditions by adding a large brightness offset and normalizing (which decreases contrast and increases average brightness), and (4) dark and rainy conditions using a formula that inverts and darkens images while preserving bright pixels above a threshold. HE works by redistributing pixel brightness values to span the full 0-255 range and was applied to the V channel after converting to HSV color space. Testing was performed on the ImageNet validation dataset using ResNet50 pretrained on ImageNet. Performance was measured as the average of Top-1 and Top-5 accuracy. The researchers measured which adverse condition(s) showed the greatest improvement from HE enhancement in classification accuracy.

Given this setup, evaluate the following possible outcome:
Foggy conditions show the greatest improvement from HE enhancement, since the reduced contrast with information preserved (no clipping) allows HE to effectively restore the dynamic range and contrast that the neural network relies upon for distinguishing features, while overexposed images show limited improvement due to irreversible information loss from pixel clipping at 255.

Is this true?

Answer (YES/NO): NO